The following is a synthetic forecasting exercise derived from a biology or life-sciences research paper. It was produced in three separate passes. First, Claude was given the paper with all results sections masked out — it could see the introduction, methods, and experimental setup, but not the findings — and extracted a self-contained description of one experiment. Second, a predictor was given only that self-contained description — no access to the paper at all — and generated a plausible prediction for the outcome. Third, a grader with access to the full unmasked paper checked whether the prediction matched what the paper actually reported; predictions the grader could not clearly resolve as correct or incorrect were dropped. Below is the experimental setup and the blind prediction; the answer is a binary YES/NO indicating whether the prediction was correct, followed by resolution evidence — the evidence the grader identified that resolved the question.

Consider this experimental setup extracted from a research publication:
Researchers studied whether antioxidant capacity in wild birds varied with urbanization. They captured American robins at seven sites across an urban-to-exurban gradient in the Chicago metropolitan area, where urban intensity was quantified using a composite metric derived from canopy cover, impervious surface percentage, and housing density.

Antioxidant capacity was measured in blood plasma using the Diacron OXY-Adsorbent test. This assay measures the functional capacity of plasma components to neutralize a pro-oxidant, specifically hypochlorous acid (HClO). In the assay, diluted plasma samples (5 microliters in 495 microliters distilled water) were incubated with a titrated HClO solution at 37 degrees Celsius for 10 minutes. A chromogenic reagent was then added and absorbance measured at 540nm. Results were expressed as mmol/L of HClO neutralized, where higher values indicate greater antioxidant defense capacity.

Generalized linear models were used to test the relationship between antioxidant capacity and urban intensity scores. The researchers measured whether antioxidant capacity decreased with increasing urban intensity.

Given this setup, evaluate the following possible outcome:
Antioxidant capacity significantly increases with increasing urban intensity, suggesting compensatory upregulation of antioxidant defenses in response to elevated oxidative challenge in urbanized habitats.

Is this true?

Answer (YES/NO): NO